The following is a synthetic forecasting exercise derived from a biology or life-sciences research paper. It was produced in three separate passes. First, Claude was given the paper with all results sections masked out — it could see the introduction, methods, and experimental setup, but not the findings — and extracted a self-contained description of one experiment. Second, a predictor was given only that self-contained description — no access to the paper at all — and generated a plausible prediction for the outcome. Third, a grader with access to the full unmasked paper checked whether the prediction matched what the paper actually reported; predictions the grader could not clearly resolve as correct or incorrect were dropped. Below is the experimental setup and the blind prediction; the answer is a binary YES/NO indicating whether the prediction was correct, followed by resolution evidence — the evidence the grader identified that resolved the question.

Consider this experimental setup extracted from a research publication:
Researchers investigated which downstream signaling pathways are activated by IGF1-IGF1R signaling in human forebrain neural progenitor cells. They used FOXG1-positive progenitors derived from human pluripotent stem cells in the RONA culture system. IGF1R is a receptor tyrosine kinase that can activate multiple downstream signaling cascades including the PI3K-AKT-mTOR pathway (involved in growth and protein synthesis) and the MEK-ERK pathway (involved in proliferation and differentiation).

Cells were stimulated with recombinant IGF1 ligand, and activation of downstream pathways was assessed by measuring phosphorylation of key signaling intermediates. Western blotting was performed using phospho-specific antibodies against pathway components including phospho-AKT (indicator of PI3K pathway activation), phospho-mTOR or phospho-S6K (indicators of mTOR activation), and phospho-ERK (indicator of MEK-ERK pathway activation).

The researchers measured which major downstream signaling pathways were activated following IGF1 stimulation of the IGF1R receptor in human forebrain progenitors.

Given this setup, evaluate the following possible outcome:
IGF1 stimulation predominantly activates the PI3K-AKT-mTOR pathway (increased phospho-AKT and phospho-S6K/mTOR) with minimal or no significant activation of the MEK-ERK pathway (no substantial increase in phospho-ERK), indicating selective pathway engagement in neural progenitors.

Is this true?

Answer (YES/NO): NO